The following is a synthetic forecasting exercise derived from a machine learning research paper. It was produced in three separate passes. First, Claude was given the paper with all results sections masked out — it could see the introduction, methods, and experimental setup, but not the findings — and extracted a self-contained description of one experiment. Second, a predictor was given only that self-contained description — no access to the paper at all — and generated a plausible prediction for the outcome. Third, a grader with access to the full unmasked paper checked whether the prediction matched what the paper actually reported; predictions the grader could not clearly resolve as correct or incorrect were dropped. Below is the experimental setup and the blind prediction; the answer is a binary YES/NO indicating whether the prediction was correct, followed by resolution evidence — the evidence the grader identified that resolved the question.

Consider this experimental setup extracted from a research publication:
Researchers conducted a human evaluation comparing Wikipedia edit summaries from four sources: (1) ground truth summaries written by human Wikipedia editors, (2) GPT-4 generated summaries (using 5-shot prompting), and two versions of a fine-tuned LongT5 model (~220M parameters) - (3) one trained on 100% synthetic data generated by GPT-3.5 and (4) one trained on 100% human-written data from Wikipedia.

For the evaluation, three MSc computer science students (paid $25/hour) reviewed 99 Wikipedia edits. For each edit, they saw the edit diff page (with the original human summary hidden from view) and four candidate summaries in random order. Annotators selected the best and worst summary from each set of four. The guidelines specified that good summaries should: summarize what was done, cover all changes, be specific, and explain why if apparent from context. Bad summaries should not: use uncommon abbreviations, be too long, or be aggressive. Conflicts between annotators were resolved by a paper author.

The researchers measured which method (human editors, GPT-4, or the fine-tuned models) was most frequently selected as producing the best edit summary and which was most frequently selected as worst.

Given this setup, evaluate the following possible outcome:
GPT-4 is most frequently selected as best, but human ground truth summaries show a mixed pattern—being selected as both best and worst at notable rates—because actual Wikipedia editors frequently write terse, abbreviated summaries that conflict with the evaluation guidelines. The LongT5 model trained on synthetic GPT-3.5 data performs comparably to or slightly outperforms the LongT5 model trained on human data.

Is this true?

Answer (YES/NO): NO